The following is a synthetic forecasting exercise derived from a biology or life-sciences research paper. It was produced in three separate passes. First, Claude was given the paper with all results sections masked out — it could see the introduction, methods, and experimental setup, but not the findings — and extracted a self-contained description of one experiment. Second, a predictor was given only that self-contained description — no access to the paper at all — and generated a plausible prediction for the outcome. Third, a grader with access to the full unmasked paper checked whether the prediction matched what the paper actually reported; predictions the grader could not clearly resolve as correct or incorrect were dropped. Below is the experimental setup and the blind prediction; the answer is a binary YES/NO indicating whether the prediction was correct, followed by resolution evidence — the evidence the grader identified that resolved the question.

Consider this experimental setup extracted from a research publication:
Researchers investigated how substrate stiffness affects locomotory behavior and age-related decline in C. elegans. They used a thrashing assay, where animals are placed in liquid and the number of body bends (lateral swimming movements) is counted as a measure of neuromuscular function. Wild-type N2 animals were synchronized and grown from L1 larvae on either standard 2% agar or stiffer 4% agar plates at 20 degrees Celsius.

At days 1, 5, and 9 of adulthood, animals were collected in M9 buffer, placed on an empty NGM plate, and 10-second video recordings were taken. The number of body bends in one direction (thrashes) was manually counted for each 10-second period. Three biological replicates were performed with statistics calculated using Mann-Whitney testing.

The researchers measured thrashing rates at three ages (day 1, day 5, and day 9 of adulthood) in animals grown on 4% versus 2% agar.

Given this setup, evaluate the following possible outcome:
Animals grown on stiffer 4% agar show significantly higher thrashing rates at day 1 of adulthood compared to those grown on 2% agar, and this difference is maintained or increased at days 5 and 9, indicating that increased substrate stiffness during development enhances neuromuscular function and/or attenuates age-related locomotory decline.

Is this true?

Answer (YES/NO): NO